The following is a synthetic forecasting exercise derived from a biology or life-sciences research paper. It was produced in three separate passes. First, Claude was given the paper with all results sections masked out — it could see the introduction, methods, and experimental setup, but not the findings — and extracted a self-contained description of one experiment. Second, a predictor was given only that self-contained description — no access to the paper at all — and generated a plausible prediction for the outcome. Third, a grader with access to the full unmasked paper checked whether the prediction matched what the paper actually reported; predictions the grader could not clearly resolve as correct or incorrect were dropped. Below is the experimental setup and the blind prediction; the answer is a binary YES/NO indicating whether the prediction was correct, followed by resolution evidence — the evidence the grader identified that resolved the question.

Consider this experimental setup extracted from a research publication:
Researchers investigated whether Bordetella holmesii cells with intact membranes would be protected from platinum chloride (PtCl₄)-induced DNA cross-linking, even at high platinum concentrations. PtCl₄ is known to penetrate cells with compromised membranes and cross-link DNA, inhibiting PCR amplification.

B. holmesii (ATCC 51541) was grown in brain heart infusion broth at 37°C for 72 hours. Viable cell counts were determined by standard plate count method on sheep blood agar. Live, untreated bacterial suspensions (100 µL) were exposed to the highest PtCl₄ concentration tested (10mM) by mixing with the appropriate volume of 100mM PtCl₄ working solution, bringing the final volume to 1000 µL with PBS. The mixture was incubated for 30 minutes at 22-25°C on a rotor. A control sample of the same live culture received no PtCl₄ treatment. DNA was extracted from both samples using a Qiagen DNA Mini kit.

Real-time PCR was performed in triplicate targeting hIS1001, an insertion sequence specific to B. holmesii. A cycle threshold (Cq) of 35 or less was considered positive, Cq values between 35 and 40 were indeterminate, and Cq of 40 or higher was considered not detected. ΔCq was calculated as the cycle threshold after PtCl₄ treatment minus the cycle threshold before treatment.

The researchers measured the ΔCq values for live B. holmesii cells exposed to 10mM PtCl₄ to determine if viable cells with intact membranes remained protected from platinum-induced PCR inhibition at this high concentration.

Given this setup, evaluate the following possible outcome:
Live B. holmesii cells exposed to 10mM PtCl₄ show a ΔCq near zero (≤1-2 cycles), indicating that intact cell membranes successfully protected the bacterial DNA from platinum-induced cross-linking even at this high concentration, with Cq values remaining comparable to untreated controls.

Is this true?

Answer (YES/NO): NO